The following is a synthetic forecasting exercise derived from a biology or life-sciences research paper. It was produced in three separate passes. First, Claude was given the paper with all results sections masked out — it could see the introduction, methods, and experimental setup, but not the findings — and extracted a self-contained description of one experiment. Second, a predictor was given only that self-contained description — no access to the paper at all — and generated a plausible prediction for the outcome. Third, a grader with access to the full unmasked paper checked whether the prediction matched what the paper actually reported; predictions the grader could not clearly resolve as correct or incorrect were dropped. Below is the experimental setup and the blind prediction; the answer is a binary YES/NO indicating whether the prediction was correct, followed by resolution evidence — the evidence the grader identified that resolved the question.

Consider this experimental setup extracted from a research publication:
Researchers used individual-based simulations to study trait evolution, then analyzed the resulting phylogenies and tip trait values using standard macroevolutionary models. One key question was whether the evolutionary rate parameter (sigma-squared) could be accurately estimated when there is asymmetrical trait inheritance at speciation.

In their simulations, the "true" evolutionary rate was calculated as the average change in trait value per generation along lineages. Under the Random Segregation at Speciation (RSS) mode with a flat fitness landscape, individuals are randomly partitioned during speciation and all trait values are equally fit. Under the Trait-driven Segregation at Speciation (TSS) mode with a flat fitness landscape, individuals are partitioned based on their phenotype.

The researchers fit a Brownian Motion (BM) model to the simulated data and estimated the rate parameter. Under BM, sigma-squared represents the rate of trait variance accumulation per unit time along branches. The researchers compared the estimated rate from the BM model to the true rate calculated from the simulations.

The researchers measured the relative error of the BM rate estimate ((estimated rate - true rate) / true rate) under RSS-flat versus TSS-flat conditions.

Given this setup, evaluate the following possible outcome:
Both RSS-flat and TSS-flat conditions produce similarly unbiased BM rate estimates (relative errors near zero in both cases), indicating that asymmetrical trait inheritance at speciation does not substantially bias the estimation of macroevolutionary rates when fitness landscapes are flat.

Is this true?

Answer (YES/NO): NO